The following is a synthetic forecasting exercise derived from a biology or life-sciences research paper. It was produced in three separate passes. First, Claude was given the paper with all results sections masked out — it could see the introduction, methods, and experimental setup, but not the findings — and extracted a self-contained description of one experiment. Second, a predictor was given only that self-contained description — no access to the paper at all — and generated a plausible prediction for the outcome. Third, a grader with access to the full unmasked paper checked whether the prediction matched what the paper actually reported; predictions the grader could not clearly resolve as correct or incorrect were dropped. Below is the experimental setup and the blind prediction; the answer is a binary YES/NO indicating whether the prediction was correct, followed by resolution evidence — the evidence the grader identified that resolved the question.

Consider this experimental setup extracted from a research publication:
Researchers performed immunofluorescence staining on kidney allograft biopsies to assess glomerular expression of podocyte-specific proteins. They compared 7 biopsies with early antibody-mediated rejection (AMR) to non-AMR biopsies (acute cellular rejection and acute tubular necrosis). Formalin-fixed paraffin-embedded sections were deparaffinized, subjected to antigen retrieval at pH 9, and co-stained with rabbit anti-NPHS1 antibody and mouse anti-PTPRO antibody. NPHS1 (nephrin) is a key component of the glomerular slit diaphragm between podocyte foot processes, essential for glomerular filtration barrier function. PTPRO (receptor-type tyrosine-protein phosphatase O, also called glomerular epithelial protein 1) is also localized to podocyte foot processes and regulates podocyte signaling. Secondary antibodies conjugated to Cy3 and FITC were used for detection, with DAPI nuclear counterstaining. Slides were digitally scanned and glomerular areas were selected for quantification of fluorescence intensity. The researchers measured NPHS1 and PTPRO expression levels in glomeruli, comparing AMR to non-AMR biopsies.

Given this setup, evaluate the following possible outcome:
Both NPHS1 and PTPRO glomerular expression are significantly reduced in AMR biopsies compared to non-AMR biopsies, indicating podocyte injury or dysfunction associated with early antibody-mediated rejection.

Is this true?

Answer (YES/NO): YES